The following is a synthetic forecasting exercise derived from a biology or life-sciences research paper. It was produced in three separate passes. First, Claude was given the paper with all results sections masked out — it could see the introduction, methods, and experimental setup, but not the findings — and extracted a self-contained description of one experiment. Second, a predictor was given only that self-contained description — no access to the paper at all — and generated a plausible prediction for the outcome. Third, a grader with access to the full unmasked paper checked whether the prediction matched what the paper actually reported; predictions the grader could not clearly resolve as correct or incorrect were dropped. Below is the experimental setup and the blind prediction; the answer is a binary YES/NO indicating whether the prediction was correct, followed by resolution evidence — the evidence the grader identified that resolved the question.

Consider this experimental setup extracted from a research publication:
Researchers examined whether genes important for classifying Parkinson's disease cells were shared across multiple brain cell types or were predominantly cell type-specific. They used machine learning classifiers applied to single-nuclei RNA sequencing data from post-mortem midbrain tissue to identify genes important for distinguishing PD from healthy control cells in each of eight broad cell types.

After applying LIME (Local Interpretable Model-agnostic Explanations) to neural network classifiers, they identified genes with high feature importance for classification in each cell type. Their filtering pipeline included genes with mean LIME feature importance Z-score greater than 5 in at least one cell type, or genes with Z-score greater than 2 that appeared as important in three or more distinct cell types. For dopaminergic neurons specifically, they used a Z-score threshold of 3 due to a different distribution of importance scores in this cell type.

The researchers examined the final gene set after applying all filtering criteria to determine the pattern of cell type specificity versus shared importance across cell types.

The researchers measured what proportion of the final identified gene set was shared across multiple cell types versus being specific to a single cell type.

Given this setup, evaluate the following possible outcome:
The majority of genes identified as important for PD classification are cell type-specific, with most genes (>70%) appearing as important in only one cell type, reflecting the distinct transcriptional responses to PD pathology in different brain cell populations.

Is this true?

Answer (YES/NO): NO